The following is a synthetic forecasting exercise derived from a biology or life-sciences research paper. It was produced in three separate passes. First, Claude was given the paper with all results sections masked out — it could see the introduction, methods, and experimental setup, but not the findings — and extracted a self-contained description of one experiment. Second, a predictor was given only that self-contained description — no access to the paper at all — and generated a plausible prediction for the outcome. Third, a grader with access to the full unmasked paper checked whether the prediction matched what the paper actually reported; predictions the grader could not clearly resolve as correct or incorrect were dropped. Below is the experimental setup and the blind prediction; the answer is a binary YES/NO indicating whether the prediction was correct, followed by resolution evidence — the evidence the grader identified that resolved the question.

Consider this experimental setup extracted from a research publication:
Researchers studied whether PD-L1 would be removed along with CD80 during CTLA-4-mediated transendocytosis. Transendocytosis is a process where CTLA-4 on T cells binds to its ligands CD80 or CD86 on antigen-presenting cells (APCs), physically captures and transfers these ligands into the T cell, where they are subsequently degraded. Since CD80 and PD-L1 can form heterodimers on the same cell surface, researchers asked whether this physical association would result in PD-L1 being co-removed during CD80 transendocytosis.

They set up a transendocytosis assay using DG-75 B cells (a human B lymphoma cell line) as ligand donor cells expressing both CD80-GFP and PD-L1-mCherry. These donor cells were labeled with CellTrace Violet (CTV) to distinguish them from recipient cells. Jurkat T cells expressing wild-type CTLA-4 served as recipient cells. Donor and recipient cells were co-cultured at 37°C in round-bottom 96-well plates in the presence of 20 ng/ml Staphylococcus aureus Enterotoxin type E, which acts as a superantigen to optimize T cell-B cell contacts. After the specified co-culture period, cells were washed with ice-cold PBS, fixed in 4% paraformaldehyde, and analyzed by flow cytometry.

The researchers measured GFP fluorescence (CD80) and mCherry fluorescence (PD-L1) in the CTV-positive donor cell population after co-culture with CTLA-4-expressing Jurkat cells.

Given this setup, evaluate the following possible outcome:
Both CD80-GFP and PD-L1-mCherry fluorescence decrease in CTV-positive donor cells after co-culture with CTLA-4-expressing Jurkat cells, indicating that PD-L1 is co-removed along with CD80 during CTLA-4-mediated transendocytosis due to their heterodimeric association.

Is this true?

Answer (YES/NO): NO